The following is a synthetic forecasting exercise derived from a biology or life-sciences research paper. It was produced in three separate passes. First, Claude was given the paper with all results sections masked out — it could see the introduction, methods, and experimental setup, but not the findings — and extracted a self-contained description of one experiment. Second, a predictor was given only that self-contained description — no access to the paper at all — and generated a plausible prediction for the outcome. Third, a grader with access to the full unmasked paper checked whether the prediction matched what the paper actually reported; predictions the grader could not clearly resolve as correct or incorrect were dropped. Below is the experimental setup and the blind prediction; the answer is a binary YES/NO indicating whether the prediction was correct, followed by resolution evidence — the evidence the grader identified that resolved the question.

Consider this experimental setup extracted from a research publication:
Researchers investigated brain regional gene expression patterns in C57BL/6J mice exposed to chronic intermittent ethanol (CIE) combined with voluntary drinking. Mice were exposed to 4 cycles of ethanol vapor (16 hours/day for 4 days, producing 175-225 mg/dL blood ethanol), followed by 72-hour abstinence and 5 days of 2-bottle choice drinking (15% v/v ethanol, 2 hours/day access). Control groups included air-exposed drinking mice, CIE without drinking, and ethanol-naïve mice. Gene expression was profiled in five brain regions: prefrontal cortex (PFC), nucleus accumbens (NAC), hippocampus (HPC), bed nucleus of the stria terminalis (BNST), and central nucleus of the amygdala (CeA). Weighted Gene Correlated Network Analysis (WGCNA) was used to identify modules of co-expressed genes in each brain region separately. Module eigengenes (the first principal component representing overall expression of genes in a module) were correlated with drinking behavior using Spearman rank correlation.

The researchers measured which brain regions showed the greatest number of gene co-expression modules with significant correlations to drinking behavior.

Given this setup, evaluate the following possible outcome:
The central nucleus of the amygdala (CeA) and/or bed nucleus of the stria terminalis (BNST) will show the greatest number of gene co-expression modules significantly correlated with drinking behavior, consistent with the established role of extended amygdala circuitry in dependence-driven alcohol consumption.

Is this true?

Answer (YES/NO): NO